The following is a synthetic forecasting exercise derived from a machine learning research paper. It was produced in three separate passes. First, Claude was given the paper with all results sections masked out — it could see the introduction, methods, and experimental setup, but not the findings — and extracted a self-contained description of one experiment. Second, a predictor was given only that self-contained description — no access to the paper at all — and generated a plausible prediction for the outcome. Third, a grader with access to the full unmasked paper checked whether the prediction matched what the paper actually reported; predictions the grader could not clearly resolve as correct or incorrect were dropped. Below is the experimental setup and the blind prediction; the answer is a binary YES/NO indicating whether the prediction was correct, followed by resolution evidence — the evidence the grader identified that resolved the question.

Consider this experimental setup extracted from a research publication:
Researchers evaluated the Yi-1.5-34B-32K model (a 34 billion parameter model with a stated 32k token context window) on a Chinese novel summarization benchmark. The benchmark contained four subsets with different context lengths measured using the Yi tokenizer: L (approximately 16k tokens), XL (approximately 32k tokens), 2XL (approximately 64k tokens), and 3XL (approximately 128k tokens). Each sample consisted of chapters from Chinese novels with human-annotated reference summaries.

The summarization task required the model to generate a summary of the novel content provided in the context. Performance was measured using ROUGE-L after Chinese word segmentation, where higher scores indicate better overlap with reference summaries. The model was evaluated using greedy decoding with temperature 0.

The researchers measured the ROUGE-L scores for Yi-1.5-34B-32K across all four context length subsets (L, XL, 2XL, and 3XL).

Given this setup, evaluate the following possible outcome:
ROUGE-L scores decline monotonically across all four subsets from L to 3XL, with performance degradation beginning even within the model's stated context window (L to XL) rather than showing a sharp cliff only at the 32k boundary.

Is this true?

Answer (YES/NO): YES